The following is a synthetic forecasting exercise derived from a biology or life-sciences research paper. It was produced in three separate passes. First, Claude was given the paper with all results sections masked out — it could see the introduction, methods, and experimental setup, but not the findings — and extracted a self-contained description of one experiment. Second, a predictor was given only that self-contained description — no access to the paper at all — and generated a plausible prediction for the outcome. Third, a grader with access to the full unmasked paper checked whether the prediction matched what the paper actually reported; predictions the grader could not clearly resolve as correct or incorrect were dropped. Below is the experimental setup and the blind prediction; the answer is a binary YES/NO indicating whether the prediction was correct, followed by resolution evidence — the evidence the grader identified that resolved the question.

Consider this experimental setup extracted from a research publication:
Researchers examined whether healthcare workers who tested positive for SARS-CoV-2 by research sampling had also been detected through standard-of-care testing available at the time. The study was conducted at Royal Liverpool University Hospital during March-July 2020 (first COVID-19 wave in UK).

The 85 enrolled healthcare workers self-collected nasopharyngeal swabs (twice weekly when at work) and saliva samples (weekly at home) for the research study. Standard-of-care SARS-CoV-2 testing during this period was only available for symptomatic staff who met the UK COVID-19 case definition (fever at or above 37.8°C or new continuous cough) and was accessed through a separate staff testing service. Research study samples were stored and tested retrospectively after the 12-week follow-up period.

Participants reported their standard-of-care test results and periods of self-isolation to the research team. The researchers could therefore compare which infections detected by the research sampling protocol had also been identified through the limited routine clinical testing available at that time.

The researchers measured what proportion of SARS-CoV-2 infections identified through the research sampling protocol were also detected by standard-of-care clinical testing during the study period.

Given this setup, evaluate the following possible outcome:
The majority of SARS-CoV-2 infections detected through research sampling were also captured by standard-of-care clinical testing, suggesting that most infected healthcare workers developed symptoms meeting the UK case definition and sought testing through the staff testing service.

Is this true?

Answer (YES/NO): NO